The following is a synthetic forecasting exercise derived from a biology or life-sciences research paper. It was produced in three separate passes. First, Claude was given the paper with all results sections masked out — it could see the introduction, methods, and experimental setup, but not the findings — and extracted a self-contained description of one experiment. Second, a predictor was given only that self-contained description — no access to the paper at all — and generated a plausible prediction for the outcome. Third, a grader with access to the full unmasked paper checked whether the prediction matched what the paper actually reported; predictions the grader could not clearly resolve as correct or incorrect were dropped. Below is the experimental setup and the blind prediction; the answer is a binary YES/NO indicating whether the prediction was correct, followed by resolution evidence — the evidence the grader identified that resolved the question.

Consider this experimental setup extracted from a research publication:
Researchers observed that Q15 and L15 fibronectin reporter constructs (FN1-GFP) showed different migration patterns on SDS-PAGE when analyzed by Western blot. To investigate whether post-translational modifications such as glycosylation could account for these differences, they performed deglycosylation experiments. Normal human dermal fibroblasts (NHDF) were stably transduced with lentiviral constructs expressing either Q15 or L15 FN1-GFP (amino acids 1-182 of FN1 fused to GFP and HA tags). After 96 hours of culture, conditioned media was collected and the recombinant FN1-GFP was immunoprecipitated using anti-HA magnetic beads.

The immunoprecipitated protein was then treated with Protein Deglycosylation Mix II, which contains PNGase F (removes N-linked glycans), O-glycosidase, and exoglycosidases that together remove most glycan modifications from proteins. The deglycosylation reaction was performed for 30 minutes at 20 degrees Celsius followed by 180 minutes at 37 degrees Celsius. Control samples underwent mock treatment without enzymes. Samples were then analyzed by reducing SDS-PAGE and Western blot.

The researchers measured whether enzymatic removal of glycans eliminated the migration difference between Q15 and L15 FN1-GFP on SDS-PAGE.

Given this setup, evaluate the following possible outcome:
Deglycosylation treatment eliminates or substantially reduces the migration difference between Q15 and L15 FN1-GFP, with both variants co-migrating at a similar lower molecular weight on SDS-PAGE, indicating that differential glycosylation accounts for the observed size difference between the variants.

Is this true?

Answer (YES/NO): YES